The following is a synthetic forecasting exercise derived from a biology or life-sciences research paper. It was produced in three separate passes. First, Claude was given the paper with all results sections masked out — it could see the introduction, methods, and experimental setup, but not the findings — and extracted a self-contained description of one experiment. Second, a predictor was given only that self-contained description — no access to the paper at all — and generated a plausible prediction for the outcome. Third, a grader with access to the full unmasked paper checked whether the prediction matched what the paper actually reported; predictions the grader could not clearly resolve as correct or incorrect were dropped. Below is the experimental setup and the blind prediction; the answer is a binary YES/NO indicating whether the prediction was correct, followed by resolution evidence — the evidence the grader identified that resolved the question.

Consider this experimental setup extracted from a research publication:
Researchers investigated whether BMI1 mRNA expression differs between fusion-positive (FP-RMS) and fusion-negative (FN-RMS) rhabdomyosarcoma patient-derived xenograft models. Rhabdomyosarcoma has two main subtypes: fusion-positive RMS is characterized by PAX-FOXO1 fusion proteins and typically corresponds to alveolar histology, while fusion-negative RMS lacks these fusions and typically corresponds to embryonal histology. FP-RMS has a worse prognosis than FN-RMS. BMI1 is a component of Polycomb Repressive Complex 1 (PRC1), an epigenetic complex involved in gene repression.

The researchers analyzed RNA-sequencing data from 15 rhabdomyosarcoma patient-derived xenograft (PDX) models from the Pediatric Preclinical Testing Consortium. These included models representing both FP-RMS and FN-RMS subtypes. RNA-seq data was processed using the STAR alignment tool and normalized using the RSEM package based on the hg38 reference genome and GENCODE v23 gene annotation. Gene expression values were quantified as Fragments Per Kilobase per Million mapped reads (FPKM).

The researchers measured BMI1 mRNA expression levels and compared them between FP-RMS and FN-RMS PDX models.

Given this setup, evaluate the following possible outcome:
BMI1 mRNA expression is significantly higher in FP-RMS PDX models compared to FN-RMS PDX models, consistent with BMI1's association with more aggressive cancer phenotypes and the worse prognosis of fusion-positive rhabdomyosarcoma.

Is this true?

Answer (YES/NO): NO